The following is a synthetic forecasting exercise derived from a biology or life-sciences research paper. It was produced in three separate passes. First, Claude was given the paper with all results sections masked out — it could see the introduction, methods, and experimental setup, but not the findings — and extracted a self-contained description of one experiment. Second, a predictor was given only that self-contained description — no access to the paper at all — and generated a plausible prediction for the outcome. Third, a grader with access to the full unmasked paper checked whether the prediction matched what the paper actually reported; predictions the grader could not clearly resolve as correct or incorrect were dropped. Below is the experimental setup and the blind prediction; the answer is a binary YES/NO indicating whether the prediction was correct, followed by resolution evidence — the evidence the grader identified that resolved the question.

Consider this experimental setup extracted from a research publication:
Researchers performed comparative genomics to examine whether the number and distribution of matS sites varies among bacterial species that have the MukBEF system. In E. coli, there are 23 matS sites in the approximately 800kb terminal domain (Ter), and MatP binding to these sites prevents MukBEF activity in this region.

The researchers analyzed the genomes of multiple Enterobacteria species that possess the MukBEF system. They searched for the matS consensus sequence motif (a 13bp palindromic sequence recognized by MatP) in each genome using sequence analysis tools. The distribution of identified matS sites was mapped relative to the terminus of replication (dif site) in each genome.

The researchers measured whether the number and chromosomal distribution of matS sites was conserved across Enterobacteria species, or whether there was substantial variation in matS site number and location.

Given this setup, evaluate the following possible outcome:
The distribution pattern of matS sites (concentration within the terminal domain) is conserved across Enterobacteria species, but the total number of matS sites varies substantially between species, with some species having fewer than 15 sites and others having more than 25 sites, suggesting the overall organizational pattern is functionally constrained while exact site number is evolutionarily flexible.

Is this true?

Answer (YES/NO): YES